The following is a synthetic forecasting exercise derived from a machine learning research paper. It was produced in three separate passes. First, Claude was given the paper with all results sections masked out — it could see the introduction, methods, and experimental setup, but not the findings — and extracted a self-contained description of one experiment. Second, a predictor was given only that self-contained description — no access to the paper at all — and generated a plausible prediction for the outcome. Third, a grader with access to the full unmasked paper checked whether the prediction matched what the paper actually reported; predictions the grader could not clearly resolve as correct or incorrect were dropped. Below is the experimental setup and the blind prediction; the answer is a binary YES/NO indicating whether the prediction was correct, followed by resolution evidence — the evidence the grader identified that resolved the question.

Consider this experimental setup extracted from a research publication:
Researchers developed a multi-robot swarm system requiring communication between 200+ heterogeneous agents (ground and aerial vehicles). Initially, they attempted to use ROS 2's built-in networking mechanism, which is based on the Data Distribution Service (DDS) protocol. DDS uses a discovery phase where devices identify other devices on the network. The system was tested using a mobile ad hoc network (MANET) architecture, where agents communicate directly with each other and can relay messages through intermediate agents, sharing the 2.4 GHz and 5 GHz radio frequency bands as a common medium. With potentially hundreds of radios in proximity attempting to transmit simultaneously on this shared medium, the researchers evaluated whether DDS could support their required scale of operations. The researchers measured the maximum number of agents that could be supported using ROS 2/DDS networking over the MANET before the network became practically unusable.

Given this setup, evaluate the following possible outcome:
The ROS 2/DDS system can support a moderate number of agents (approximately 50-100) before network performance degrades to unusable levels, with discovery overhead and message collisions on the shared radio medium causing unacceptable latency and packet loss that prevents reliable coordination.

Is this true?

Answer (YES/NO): NO